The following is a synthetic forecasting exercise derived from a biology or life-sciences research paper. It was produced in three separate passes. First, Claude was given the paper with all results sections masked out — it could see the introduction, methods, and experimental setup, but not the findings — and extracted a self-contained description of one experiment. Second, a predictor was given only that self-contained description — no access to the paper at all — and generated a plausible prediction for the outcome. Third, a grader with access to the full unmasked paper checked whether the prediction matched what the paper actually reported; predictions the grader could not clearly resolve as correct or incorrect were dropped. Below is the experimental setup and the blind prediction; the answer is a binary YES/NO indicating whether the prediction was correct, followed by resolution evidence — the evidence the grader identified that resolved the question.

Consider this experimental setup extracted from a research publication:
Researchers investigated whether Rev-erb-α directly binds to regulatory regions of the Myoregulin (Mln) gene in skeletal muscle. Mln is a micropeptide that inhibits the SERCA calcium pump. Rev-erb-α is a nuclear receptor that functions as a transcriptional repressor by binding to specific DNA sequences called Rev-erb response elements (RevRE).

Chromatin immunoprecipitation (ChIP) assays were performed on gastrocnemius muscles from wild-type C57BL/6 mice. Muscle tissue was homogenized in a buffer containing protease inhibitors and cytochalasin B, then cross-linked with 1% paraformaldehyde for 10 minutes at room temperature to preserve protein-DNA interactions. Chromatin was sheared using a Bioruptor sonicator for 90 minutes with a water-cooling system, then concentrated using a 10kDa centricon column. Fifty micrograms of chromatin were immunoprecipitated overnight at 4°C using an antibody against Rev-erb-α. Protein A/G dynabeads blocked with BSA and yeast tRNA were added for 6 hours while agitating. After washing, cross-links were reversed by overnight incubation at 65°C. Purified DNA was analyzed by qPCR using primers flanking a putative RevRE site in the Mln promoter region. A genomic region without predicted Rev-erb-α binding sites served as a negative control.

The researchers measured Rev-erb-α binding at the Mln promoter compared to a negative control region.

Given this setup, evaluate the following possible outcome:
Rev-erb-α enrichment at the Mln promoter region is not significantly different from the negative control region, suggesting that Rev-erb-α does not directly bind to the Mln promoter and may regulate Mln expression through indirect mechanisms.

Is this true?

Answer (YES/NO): NO